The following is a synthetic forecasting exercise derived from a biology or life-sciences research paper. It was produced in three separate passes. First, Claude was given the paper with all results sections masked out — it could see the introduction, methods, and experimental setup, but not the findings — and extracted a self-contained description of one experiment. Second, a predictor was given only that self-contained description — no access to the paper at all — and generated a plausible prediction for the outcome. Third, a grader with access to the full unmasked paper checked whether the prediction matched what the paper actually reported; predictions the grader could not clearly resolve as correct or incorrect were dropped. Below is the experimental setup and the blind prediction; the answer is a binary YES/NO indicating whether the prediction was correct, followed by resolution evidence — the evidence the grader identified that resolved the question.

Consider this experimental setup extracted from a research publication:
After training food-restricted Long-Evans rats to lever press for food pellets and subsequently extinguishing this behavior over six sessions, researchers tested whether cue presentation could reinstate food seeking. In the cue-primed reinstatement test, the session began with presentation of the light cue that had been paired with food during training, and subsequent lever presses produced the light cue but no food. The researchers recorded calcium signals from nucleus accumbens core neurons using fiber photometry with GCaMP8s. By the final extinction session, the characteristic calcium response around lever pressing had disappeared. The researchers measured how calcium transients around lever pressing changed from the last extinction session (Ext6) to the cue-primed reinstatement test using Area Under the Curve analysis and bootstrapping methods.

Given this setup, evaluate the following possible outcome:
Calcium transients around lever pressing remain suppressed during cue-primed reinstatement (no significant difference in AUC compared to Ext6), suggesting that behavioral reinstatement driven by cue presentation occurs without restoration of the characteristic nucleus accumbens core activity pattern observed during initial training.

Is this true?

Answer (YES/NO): NO